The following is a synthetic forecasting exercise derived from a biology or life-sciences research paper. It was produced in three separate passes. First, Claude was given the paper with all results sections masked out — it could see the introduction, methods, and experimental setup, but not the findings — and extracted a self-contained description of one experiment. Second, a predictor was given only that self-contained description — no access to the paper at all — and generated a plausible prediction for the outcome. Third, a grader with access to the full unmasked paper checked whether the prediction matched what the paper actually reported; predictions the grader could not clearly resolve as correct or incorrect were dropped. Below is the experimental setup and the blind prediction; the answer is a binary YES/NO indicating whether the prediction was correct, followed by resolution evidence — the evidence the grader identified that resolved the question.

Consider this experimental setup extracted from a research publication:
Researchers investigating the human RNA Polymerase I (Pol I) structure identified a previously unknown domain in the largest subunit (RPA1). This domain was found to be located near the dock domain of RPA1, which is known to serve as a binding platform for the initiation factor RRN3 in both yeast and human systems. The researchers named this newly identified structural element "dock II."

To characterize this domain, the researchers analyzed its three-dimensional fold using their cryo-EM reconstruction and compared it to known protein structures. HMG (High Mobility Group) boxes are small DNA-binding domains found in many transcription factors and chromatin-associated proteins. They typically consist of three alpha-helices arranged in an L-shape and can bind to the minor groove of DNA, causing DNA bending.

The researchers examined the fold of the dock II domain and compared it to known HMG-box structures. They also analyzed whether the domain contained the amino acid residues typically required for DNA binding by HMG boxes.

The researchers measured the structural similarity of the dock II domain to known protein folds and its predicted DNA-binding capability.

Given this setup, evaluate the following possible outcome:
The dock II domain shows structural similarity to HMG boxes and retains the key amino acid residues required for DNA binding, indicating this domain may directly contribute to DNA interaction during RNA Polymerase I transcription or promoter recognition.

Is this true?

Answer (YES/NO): NO